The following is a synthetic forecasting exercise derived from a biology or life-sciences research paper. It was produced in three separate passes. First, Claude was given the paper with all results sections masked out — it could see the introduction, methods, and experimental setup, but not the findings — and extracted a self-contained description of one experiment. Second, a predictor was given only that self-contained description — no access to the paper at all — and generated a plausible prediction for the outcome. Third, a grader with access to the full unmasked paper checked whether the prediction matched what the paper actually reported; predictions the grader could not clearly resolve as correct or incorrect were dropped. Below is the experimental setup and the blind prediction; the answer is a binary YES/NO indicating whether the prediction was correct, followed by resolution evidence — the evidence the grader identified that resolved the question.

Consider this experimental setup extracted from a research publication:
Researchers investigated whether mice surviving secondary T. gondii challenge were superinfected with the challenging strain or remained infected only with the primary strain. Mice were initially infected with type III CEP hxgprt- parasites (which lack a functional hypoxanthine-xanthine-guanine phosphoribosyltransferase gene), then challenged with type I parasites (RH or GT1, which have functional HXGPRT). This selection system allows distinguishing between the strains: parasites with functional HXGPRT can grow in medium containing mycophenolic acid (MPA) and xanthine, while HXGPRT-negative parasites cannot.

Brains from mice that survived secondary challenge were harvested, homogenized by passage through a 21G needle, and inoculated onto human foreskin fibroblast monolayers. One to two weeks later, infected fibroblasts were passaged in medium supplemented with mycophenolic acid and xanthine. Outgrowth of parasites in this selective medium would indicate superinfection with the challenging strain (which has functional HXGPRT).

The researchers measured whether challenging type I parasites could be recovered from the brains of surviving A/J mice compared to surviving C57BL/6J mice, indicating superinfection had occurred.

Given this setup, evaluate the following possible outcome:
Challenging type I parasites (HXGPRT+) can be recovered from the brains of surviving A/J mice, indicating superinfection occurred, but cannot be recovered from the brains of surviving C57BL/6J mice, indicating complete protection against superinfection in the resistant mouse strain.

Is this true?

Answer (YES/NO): NO